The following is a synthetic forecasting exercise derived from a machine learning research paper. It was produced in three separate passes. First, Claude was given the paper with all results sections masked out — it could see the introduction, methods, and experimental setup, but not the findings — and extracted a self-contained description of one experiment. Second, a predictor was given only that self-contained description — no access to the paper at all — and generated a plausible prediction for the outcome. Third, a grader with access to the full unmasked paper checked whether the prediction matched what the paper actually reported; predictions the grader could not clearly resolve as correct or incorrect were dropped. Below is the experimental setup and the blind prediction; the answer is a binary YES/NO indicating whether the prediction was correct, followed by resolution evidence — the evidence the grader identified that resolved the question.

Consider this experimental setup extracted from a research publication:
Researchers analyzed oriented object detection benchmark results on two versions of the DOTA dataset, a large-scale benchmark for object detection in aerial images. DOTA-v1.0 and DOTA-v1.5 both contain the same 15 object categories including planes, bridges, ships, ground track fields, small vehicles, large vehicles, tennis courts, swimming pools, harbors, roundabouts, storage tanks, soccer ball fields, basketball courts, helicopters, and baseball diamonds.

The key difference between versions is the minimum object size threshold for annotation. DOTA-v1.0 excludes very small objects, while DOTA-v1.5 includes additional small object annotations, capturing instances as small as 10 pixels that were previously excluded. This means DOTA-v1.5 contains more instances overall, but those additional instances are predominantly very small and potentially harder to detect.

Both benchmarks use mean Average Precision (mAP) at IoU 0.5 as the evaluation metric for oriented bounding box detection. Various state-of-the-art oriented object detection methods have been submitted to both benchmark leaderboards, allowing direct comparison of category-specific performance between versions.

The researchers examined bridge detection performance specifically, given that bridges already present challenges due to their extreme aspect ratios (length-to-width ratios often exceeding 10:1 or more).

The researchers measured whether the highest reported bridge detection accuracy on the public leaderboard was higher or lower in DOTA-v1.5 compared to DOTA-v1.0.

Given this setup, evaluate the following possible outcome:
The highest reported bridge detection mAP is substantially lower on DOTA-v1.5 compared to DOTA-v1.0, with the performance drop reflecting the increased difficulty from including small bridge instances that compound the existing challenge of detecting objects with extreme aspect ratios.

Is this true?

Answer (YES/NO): NO